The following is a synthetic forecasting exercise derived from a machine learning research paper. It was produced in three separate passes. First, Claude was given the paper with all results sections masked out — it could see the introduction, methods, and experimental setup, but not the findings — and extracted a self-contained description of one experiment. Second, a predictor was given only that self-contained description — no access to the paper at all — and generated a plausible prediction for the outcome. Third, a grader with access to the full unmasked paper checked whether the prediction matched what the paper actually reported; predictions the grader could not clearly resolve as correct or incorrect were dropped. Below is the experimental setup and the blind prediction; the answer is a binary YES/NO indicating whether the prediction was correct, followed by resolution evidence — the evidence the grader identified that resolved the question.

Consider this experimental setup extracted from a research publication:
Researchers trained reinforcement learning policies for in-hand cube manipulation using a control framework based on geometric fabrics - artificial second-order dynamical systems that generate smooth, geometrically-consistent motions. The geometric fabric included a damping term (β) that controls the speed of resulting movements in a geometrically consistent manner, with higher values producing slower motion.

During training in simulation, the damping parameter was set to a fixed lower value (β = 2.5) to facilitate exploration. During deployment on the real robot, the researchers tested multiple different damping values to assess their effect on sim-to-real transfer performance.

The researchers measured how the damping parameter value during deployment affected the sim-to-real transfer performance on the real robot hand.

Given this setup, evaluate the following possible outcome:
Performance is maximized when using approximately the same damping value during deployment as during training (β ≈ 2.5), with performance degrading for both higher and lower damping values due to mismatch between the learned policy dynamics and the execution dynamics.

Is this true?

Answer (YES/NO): NO